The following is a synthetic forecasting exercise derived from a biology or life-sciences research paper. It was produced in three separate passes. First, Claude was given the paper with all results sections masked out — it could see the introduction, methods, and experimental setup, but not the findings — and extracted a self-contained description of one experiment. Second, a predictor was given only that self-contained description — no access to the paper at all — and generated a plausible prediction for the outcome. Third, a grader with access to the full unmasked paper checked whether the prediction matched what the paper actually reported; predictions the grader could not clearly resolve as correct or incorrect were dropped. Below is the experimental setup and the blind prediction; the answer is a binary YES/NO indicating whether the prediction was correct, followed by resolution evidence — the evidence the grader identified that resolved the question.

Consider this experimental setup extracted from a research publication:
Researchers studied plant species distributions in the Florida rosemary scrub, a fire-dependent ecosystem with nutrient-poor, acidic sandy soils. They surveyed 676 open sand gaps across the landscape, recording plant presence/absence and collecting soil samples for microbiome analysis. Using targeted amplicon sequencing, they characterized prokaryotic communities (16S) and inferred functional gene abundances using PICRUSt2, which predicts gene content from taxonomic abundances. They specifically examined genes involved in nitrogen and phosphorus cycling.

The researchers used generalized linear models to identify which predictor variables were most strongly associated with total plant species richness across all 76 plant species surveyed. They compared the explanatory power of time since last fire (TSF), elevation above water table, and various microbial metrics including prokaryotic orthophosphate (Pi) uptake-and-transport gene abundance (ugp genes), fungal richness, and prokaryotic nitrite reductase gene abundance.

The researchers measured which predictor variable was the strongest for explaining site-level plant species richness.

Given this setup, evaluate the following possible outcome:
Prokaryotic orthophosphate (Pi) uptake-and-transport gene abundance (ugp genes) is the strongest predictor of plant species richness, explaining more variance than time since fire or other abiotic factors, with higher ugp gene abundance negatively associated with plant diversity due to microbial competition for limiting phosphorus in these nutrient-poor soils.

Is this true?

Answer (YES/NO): YES